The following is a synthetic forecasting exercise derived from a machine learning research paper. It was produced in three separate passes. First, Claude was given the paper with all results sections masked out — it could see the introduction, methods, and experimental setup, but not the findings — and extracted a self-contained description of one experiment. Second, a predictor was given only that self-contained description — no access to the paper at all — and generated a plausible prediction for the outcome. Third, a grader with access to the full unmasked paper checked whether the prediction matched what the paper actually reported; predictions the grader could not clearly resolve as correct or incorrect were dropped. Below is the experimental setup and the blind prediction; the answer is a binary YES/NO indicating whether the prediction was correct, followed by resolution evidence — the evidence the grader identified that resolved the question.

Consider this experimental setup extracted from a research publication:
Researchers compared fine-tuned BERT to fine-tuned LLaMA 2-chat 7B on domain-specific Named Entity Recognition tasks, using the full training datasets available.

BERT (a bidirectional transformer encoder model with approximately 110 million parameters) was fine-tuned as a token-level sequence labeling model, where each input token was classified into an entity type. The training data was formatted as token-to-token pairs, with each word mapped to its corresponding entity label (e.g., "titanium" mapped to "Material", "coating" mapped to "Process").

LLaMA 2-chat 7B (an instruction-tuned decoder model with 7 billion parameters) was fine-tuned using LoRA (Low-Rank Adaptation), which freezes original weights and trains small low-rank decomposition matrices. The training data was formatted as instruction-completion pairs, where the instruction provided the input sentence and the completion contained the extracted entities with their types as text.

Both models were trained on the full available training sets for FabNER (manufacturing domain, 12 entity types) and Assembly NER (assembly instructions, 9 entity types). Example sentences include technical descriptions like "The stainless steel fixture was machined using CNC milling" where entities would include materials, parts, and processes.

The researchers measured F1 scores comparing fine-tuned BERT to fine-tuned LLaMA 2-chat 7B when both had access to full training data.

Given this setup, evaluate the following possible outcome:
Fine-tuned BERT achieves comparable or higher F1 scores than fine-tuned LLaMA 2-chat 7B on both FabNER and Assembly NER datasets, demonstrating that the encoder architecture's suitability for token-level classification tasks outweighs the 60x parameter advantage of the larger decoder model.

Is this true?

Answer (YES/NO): NO